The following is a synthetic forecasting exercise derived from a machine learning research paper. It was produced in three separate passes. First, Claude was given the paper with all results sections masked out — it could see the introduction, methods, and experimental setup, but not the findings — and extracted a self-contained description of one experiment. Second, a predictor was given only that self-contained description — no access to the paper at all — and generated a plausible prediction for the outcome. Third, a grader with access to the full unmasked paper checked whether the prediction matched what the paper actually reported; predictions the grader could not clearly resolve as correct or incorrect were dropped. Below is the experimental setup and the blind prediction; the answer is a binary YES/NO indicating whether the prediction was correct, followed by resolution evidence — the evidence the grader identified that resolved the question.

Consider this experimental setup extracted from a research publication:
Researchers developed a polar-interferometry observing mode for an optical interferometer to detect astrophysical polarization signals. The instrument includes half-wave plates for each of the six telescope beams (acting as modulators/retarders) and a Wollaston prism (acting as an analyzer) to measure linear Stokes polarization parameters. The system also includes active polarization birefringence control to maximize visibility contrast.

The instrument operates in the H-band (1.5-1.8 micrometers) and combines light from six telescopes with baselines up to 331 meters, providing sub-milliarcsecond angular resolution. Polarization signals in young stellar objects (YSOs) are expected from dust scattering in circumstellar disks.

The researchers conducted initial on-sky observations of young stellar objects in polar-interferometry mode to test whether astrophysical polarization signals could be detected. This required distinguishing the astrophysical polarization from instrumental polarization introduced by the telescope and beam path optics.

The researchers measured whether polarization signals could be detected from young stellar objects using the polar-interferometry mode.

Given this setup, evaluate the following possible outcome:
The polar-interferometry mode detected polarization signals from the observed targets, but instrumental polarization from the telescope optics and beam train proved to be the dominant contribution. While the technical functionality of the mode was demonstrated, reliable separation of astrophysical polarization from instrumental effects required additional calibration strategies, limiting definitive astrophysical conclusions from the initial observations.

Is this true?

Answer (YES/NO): NO